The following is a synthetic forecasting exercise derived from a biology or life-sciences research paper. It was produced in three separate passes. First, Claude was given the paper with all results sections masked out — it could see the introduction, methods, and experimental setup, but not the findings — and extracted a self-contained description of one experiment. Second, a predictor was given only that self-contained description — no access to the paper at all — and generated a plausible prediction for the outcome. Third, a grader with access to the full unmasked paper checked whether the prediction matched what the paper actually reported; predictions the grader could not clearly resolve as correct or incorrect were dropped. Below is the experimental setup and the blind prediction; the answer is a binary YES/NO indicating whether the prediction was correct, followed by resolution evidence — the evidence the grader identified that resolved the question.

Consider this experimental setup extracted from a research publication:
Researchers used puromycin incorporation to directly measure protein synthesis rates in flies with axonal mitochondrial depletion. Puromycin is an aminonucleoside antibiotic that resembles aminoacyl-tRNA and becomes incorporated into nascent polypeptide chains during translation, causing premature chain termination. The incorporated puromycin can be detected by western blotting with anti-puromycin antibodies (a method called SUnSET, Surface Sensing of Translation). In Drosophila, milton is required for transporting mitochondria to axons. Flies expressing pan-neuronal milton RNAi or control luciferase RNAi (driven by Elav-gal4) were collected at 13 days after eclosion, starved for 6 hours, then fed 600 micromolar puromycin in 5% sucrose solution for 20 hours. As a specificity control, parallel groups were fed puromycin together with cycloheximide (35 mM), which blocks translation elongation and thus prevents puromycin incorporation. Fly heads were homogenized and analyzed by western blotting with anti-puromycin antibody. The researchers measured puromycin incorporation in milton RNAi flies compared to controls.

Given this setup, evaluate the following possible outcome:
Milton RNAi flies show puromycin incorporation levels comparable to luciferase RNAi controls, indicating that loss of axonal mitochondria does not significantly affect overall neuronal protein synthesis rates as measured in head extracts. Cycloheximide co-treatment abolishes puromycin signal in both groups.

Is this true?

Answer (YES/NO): YES